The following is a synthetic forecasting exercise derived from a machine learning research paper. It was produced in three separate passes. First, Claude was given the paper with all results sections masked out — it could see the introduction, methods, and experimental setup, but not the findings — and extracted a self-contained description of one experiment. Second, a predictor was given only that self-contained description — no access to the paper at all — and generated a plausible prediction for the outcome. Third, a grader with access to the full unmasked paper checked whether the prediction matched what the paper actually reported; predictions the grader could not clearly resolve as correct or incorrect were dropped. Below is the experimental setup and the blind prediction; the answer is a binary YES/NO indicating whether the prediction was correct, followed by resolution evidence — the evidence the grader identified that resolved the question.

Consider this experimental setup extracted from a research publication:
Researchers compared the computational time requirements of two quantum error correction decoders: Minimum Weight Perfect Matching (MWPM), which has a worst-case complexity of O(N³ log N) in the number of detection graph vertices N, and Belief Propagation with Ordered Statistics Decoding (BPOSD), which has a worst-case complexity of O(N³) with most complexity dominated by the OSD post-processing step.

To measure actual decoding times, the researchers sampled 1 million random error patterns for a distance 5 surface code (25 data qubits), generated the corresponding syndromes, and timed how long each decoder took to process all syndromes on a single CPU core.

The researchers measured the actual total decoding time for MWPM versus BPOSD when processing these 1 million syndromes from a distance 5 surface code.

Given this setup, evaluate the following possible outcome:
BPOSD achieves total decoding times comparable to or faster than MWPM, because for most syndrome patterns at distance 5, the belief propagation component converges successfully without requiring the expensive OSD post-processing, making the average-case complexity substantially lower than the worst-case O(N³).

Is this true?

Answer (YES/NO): NO